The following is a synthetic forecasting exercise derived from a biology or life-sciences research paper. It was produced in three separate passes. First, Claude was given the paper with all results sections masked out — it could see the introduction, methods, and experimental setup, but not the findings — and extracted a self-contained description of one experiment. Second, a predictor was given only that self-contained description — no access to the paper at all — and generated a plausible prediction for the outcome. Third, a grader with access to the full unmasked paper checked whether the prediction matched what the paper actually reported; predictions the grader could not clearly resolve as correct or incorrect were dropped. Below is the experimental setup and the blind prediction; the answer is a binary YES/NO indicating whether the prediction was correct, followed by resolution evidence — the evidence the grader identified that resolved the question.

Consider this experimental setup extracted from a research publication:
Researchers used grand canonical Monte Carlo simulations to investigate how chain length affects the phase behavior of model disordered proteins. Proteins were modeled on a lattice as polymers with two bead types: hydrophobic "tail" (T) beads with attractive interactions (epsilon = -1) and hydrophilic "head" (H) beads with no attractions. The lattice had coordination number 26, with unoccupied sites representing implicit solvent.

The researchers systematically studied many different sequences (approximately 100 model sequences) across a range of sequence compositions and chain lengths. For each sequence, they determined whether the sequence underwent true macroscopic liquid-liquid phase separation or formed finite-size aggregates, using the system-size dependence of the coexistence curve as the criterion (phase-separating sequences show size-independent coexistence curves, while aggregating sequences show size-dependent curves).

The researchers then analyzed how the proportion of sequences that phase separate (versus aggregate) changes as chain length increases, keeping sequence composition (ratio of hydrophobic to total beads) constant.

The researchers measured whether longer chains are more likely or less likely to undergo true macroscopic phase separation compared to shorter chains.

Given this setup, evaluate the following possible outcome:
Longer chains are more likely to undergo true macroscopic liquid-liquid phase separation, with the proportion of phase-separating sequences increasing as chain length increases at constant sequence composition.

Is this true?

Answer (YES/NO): YES